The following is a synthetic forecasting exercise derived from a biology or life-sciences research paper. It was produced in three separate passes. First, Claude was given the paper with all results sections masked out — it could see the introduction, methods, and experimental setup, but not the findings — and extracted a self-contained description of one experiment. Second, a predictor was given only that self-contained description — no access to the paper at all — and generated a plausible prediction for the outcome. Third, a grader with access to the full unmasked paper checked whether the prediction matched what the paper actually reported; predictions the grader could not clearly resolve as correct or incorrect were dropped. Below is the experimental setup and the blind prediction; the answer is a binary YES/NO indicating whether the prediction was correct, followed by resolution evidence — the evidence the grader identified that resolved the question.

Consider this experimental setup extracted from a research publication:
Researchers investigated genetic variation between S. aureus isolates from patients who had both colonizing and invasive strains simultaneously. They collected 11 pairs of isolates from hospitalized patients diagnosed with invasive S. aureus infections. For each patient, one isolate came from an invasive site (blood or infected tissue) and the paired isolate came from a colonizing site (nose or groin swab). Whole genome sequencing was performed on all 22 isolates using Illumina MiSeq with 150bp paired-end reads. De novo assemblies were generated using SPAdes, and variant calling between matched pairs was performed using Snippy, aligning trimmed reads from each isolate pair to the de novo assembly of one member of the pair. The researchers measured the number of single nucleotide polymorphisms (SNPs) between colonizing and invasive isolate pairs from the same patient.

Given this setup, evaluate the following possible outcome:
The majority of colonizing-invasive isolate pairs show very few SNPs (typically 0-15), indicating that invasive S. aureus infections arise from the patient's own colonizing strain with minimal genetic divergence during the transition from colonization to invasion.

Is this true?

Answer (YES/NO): YES